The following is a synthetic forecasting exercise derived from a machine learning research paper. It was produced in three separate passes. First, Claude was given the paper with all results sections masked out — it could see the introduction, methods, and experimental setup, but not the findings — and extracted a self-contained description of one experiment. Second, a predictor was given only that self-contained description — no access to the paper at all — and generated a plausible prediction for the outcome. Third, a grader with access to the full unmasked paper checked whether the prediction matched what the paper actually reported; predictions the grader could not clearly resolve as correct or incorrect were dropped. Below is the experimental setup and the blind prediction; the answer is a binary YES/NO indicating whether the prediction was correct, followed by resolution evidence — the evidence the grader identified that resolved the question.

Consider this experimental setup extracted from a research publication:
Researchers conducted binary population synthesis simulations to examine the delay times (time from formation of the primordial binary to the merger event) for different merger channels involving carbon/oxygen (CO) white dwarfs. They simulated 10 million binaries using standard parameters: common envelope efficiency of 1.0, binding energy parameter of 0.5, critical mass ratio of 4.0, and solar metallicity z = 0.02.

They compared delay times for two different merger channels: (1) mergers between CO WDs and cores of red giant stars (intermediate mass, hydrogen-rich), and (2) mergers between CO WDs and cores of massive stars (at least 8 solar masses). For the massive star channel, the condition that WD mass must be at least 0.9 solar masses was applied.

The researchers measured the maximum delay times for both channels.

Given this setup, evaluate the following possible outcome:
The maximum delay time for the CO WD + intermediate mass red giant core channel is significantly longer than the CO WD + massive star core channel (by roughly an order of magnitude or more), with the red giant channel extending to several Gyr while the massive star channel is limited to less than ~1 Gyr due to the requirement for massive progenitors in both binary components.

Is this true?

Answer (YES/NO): YES